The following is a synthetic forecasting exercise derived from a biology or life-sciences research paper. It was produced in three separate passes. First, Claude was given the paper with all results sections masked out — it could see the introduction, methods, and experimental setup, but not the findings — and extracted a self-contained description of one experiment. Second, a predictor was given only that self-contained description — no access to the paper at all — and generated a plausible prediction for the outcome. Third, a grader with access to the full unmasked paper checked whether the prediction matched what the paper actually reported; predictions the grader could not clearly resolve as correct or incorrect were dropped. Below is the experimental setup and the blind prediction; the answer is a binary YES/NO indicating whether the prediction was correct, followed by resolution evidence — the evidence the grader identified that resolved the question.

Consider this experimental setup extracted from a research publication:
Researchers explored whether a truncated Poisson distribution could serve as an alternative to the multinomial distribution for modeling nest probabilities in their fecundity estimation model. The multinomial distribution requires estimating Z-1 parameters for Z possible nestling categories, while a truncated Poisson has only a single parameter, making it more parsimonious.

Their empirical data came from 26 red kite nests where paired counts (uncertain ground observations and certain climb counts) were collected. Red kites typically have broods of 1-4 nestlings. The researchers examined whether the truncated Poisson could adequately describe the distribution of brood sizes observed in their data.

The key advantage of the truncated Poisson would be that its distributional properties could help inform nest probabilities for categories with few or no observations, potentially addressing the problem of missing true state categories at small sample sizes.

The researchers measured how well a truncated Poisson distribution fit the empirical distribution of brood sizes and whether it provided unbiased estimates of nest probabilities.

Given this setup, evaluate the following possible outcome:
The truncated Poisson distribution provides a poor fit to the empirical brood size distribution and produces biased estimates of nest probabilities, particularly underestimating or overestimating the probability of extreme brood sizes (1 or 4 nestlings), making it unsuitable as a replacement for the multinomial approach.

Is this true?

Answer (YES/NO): NO